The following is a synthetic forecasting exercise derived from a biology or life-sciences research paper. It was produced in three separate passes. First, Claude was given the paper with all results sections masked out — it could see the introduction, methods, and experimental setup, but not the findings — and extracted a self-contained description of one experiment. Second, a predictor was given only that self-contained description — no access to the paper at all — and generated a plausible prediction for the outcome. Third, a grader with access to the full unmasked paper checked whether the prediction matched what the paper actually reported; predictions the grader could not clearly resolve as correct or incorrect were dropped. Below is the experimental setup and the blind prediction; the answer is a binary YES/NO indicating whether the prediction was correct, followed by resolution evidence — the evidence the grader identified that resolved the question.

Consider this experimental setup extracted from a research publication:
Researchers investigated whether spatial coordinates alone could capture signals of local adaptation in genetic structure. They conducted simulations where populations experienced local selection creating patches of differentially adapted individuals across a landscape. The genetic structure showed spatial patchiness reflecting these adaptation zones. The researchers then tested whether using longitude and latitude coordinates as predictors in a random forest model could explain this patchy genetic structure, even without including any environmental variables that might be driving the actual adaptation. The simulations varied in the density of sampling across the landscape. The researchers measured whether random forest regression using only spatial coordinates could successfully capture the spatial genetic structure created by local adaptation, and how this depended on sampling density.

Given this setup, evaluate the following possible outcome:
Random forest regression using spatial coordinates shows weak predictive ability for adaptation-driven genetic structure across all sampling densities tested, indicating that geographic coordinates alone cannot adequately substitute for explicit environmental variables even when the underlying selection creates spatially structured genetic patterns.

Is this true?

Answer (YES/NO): NO